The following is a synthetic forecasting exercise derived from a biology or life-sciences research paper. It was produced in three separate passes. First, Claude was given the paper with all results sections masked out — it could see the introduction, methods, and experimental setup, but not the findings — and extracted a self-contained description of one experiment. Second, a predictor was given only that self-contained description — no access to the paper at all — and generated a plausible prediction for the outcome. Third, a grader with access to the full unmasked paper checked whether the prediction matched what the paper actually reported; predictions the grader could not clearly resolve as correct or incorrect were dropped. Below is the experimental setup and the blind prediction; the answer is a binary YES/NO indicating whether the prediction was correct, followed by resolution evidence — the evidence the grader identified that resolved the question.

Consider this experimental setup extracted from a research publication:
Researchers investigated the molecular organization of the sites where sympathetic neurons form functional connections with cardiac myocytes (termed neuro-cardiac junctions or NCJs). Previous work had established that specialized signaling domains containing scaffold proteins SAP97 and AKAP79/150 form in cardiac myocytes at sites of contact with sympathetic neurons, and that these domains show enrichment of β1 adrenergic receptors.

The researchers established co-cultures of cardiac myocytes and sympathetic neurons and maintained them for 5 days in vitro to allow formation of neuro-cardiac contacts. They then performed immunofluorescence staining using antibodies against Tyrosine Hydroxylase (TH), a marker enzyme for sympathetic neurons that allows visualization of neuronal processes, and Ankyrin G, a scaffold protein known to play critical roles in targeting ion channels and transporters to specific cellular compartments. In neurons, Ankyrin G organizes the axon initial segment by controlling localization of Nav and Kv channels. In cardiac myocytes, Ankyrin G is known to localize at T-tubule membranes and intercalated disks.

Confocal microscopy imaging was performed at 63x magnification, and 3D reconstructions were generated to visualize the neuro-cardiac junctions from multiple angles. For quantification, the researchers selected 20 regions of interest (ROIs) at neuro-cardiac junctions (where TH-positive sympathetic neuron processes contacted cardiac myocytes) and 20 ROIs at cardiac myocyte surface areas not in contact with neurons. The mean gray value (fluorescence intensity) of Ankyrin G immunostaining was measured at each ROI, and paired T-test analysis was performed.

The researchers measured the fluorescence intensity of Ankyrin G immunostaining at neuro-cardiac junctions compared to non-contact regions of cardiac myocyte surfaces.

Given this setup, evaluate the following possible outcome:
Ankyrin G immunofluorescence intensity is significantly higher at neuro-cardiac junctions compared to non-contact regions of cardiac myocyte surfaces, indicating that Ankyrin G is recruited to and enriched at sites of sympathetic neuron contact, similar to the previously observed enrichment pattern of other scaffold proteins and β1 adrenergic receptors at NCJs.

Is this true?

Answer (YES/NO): YES